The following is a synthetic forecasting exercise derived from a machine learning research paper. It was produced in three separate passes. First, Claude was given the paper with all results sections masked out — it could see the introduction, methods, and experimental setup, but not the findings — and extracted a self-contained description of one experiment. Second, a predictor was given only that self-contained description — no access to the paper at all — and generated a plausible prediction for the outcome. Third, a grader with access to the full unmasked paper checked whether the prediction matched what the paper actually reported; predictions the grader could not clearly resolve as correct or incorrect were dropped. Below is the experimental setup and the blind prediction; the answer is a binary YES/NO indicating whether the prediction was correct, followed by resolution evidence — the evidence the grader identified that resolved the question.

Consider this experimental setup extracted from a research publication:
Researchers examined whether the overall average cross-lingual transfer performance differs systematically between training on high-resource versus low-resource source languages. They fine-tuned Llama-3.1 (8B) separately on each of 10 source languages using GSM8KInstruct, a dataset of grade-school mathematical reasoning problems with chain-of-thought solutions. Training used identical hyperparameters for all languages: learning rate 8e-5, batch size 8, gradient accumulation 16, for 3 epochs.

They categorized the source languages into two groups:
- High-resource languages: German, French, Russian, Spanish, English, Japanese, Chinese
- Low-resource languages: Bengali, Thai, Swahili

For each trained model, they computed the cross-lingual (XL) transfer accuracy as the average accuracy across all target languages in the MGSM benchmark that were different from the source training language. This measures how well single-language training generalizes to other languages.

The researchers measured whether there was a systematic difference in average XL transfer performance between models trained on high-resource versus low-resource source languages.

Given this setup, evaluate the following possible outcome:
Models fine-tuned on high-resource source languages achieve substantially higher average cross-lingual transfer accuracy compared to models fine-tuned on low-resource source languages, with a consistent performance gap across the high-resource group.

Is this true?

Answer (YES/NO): NO